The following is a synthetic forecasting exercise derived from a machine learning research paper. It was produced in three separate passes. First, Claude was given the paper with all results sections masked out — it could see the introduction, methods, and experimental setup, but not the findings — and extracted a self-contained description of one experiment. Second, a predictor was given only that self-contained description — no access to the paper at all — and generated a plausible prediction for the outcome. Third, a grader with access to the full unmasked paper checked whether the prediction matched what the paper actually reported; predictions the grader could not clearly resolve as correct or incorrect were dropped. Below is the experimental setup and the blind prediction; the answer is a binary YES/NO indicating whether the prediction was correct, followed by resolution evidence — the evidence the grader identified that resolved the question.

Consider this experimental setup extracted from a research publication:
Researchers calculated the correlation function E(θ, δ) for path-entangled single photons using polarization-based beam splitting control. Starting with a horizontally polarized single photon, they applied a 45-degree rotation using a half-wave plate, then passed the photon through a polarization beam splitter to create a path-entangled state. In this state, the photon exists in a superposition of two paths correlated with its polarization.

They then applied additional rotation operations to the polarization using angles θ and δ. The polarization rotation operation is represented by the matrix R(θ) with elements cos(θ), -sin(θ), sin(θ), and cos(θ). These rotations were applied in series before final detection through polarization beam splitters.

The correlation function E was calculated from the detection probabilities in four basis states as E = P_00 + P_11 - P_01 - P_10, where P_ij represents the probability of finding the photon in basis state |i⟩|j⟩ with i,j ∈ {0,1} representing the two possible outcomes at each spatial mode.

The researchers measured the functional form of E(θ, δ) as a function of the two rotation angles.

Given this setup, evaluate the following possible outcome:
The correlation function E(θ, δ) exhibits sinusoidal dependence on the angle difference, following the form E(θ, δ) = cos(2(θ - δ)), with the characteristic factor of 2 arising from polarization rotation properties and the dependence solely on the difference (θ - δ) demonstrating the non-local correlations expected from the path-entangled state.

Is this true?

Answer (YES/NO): NO